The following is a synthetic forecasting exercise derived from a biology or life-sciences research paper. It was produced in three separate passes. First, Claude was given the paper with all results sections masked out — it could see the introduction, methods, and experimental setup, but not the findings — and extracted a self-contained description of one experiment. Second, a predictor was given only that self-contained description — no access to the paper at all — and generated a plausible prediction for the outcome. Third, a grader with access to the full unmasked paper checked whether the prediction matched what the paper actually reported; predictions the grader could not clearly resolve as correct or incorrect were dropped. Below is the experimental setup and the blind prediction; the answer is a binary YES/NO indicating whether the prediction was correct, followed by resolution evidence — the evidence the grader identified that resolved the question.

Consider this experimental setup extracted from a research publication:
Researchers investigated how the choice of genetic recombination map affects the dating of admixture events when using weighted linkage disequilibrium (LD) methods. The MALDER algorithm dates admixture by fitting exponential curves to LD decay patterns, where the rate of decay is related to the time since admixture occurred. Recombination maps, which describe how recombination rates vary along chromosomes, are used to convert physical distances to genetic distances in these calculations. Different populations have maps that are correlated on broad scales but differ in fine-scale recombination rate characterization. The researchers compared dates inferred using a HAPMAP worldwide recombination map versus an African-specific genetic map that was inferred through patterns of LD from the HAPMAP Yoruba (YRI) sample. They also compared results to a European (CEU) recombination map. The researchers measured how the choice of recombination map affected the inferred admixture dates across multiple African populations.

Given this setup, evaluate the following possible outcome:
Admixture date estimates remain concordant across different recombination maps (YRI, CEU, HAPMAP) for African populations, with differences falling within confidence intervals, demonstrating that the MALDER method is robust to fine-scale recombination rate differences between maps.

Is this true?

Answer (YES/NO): NO